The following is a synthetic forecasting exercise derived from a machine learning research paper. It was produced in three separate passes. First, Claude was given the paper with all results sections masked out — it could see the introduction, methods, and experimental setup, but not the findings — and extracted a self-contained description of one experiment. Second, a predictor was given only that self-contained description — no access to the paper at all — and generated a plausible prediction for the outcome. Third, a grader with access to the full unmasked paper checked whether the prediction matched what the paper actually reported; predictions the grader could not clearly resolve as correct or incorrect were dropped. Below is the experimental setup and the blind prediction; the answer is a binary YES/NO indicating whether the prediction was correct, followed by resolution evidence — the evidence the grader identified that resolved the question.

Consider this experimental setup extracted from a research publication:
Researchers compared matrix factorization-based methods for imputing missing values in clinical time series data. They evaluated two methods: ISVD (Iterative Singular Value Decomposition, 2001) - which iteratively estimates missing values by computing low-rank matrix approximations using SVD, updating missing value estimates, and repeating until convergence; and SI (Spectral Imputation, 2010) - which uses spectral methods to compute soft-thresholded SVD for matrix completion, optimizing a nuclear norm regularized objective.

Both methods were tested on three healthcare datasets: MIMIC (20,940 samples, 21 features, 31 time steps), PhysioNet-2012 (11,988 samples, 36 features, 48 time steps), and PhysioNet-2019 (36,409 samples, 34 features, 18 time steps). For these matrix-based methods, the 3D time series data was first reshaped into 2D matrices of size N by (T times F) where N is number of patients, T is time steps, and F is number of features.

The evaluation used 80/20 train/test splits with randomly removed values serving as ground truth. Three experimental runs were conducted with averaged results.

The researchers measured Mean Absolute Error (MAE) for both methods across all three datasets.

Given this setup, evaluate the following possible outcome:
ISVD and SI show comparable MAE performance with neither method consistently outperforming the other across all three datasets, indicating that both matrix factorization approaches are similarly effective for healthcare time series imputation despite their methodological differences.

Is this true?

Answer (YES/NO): NO